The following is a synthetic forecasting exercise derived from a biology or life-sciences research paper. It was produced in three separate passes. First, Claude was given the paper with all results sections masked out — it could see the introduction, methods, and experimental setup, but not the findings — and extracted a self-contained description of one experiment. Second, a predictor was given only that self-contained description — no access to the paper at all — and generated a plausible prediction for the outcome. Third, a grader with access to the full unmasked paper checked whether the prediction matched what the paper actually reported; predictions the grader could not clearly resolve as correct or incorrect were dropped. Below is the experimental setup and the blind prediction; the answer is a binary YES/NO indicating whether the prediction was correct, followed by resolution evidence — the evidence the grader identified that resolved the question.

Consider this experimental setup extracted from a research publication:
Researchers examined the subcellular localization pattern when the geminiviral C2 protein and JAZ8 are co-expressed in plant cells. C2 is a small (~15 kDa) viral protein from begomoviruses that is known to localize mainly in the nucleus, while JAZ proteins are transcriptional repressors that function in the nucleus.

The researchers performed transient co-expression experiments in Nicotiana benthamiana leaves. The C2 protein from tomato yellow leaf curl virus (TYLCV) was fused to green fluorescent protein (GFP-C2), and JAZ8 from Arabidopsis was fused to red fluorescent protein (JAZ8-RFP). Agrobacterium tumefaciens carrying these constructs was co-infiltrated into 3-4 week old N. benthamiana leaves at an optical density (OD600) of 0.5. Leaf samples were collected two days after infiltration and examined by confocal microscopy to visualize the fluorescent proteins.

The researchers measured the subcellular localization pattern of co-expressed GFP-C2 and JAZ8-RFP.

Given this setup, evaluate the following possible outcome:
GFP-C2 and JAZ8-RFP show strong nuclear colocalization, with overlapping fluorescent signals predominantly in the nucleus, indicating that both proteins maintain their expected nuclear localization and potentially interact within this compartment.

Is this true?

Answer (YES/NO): NO